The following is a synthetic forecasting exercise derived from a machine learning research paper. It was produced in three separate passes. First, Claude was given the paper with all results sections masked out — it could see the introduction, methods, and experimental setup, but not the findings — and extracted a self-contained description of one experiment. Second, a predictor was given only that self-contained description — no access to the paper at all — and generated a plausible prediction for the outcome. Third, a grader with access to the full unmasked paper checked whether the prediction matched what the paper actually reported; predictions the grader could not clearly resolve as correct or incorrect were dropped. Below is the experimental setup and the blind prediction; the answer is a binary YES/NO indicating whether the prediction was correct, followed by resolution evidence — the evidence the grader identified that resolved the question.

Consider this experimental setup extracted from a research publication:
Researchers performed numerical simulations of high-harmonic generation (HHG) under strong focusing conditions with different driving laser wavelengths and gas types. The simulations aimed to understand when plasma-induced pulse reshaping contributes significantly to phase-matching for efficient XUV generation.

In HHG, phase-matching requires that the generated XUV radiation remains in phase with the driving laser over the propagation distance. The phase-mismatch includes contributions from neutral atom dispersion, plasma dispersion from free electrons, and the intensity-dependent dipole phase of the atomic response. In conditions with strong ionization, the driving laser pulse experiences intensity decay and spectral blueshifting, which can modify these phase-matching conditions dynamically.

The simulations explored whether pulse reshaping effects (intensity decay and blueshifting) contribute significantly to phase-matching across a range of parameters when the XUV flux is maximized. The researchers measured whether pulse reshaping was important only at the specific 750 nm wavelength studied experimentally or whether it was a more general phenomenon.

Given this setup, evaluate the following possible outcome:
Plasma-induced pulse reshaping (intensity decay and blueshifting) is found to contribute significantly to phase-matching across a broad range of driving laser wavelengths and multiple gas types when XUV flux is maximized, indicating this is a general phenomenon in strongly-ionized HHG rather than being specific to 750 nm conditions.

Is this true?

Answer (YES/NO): YES